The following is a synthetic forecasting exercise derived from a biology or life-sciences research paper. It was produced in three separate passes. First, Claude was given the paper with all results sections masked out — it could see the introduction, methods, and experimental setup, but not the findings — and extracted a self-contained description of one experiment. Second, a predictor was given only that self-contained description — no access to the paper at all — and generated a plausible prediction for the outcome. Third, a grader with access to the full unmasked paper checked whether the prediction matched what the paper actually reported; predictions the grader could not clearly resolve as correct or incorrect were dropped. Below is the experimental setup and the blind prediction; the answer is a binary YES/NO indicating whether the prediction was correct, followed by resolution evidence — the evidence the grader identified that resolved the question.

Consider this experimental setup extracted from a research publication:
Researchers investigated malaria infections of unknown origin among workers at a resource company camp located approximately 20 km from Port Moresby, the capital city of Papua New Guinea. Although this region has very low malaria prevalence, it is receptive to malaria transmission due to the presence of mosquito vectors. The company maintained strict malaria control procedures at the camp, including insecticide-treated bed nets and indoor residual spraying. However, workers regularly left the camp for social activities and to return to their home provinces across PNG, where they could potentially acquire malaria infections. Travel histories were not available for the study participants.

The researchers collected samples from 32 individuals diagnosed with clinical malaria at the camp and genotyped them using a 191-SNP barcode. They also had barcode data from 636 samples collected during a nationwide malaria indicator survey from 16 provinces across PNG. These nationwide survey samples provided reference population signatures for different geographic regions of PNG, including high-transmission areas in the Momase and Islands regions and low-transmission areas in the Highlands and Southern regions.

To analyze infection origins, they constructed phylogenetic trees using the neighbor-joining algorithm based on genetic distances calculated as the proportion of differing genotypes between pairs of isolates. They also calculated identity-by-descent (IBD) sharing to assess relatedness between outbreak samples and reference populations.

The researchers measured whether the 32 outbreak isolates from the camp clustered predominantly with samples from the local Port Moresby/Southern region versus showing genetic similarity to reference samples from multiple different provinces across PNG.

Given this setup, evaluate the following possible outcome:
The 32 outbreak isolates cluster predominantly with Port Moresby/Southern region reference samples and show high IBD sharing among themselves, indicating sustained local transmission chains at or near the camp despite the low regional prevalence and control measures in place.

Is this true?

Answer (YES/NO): NO